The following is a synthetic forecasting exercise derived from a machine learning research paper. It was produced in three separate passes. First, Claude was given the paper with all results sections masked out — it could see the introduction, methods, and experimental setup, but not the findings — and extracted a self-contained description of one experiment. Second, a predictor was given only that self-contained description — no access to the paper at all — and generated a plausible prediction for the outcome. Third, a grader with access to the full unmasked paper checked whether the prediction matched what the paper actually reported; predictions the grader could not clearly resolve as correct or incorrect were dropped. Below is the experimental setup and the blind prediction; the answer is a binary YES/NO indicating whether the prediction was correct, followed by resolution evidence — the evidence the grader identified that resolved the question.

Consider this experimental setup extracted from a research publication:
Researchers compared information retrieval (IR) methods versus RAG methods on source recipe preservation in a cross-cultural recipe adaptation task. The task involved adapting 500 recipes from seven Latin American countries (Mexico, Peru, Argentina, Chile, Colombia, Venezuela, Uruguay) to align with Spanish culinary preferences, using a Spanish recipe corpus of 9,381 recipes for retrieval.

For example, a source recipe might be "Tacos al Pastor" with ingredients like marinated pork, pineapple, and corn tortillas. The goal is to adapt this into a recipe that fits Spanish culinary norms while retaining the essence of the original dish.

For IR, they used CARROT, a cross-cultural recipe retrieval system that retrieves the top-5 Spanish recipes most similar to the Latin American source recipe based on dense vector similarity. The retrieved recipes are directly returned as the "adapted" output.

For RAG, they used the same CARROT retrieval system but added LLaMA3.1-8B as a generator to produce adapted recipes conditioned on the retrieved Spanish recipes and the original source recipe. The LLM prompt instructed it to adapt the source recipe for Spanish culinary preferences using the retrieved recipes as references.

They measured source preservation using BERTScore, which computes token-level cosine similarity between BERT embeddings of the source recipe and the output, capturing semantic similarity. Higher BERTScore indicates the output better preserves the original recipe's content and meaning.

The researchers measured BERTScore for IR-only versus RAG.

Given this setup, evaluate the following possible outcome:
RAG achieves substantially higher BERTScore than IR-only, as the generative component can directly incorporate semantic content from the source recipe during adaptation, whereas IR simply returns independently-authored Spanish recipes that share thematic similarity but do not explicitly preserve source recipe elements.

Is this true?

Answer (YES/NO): YES